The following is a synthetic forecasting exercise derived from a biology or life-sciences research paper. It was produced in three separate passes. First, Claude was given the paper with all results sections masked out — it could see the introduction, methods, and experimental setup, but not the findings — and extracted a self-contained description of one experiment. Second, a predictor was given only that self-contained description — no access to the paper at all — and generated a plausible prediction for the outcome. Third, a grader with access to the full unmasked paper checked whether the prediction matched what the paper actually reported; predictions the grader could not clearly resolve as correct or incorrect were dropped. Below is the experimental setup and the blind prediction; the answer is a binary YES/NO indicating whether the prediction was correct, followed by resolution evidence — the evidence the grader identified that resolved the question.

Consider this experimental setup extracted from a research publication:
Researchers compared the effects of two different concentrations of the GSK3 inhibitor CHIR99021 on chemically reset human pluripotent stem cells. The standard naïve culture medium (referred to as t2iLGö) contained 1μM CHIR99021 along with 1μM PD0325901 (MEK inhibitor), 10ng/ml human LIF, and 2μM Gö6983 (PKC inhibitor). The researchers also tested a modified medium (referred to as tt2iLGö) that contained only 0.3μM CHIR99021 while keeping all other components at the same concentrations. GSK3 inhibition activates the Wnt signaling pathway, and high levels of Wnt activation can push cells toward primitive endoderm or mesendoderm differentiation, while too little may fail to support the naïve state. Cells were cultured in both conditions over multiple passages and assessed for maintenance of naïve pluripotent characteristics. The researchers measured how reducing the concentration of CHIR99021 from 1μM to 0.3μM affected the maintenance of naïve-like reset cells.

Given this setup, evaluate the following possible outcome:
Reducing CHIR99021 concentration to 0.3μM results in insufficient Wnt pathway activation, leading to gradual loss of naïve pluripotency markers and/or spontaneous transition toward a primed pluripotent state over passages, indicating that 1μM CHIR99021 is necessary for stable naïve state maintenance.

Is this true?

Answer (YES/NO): NO